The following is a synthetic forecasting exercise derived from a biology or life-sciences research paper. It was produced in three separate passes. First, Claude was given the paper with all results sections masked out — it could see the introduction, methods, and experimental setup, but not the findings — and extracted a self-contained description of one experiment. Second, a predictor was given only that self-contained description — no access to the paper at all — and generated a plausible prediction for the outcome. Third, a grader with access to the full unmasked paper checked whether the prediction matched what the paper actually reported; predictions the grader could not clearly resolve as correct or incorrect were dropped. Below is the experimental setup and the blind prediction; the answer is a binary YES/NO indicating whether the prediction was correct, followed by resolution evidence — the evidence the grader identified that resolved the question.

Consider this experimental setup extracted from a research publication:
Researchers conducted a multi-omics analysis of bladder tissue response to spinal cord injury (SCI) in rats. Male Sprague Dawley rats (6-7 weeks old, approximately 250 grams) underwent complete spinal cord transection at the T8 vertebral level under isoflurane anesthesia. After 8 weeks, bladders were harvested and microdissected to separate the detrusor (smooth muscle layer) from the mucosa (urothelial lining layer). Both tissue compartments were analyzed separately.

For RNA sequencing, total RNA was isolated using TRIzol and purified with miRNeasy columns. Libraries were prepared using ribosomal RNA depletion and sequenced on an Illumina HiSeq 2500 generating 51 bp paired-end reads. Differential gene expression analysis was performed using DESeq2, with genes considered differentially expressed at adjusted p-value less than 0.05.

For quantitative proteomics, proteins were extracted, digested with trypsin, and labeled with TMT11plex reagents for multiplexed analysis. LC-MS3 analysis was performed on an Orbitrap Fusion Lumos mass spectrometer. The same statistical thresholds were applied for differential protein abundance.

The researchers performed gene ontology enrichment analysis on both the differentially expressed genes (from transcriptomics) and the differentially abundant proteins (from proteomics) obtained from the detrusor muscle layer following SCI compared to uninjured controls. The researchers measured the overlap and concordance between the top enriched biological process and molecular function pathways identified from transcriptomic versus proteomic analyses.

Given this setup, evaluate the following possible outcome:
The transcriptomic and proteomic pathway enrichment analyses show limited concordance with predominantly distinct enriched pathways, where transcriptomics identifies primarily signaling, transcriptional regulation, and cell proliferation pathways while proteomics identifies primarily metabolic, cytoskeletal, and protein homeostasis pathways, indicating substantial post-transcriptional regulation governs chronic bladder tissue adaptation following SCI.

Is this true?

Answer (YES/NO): NO